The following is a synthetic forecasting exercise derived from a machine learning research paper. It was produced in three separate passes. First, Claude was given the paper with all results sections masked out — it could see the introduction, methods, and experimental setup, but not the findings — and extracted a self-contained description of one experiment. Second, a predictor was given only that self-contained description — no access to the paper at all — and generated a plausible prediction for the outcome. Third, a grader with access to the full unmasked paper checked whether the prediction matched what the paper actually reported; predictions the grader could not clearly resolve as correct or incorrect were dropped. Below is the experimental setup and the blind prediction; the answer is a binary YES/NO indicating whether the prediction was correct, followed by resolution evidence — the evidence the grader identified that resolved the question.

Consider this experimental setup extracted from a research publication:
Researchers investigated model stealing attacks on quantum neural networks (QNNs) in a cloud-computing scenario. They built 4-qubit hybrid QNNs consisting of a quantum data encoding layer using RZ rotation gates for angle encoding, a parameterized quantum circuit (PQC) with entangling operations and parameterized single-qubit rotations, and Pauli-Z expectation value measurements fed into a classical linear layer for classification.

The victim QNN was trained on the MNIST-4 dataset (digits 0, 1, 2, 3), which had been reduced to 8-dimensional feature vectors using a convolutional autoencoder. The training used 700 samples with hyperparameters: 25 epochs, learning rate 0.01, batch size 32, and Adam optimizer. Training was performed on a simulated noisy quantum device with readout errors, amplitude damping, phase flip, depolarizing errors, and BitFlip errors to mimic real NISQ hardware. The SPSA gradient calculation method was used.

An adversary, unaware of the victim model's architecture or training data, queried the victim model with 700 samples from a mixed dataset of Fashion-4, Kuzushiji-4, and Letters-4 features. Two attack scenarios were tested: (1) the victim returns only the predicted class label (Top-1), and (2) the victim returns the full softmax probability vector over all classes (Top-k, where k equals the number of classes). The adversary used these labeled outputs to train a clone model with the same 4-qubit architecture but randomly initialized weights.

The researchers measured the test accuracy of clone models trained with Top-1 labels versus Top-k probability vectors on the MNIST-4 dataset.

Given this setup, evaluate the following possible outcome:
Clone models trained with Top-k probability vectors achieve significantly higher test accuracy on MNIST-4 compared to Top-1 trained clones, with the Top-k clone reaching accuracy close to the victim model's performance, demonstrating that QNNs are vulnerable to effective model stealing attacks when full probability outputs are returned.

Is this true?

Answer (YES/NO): YES